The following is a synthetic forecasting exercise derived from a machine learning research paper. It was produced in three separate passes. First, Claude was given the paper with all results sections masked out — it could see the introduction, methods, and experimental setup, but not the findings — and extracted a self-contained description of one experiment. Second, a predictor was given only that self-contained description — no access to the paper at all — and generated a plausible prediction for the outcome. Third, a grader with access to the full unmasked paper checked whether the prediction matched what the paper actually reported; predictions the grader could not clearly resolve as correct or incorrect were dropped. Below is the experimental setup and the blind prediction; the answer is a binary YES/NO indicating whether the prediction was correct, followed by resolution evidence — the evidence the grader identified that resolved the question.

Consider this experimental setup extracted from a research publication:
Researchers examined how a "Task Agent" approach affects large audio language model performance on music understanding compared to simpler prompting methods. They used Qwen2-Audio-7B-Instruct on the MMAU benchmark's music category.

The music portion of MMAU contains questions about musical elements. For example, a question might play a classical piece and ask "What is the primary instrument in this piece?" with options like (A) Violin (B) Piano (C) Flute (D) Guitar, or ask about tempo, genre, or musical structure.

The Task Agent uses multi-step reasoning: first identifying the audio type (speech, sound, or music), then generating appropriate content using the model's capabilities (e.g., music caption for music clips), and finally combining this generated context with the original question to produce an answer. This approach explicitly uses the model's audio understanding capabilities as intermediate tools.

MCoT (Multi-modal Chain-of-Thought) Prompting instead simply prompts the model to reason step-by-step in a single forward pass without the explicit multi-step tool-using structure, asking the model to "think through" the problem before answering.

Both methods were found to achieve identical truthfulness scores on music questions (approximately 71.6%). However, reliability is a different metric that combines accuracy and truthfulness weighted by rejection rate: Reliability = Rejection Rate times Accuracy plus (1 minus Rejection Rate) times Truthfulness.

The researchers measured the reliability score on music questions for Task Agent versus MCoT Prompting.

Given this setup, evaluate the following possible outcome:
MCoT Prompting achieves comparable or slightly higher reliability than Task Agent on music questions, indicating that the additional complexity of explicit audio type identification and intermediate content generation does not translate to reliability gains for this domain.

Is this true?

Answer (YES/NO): NO